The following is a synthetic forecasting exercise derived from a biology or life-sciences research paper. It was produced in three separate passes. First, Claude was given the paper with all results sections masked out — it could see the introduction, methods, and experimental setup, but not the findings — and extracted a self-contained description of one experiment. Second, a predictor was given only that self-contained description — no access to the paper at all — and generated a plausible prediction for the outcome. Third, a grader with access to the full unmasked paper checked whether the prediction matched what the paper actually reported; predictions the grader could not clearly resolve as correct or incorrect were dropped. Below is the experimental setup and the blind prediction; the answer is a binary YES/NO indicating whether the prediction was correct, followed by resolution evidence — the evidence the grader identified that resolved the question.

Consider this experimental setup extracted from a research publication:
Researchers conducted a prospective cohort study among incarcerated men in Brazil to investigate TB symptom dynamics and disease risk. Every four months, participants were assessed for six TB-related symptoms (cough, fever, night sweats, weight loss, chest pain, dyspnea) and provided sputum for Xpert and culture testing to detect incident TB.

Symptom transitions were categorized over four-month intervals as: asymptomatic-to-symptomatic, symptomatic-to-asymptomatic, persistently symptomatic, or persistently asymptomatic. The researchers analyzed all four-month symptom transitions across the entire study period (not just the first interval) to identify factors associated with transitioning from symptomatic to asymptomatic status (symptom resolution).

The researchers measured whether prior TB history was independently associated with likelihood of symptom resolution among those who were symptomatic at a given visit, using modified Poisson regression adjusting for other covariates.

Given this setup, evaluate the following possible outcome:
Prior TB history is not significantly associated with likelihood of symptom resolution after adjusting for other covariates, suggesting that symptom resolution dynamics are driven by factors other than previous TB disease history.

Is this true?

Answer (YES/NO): YES